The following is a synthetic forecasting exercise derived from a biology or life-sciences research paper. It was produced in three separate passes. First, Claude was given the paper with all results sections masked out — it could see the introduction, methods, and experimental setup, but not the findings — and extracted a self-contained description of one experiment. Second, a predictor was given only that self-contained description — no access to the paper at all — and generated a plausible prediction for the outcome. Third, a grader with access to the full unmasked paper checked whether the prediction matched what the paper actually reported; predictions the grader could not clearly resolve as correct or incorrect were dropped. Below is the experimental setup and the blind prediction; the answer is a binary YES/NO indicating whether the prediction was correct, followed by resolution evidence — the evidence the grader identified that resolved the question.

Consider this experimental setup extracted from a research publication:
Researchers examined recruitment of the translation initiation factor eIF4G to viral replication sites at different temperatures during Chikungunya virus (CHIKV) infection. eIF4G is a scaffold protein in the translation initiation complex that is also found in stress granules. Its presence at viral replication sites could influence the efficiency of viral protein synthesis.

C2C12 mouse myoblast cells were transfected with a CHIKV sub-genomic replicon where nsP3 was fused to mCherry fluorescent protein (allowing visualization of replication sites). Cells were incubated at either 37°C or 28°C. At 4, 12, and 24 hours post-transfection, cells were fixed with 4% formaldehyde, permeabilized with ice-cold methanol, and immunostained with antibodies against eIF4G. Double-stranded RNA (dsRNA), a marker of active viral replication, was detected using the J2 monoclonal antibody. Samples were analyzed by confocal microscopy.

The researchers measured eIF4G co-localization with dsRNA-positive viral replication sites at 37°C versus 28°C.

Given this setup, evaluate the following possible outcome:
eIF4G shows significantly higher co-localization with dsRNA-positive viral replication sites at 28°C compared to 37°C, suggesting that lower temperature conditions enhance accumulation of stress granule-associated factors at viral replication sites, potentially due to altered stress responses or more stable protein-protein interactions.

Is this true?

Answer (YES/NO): YES